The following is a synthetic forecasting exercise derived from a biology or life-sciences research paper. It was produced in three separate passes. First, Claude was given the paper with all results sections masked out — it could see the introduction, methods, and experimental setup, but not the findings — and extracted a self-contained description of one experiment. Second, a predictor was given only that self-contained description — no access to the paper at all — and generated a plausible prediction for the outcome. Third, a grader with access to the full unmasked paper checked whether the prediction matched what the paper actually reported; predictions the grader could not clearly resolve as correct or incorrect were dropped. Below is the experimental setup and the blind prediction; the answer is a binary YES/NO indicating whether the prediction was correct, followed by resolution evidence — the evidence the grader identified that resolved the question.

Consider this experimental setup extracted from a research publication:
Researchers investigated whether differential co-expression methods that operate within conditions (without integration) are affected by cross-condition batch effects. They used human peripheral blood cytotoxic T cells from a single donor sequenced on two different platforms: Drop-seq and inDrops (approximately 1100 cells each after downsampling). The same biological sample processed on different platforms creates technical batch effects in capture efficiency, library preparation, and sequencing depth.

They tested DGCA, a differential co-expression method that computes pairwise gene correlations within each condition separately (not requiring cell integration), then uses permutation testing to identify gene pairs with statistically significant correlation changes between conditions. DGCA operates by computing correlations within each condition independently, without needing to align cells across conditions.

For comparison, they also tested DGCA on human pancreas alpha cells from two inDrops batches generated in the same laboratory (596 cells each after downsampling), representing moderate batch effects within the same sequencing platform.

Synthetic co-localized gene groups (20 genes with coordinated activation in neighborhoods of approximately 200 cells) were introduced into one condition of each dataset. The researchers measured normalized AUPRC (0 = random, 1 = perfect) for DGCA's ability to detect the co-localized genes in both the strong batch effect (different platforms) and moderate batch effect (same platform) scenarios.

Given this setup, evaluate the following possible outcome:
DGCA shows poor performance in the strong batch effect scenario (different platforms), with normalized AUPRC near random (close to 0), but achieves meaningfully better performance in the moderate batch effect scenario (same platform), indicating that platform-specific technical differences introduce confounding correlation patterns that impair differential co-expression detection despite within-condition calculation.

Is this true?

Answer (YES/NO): NO